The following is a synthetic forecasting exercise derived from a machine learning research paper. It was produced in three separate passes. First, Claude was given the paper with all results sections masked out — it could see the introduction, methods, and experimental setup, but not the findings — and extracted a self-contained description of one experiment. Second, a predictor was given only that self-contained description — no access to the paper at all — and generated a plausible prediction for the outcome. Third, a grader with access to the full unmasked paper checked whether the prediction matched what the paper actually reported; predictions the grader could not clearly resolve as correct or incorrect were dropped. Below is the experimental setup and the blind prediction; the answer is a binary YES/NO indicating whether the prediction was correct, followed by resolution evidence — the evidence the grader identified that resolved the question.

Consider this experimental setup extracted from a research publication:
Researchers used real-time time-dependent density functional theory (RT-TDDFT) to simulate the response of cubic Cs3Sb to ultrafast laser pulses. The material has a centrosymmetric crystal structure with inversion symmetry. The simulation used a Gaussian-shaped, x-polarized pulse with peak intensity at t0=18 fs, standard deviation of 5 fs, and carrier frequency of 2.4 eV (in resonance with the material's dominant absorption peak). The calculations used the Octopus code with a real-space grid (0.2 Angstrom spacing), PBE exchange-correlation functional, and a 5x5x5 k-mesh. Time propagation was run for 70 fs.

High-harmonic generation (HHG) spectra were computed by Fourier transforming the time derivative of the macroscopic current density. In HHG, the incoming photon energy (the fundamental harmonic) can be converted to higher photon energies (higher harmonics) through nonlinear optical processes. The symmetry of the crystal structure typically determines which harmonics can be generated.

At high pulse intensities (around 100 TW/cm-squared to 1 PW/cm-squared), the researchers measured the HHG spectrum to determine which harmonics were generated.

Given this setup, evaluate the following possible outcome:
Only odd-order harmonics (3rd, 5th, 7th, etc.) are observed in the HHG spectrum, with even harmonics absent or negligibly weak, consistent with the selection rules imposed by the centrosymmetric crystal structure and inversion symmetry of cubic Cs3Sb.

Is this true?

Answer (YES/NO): NO